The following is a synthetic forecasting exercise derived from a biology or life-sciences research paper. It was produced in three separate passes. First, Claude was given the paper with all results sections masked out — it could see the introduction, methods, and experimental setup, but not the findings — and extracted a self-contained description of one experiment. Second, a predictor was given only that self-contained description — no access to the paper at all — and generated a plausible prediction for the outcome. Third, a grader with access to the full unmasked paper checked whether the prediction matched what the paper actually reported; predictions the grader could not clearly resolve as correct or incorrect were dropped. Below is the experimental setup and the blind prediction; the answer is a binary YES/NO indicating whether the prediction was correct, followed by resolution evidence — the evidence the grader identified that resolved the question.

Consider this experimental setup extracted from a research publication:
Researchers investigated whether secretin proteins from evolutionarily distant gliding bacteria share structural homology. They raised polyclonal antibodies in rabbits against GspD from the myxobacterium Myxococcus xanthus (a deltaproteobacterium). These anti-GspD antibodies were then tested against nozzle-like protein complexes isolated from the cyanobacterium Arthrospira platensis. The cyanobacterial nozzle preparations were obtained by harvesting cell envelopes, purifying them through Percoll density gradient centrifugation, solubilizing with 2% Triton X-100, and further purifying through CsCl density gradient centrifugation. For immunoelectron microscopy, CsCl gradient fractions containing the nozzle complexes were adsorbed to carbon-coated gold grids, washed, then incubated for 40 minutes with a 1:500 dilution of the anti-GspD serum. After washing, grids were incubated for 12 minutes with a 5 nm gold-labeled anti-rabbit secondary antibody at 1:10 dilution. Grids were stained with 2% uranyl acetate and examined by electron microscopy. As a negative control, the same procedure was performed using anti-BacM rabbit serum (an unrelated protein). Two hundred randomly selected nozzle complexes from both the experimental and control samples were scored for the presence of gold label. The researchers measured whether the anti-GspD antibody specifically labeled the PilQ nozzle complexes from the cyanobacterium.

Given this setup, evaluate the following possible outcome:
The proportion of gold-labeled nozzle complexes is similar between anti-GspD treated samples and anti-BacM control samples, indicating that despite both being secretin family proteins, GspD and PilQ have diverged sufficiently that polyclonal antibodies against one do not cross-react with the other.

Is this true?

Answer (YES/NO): NO